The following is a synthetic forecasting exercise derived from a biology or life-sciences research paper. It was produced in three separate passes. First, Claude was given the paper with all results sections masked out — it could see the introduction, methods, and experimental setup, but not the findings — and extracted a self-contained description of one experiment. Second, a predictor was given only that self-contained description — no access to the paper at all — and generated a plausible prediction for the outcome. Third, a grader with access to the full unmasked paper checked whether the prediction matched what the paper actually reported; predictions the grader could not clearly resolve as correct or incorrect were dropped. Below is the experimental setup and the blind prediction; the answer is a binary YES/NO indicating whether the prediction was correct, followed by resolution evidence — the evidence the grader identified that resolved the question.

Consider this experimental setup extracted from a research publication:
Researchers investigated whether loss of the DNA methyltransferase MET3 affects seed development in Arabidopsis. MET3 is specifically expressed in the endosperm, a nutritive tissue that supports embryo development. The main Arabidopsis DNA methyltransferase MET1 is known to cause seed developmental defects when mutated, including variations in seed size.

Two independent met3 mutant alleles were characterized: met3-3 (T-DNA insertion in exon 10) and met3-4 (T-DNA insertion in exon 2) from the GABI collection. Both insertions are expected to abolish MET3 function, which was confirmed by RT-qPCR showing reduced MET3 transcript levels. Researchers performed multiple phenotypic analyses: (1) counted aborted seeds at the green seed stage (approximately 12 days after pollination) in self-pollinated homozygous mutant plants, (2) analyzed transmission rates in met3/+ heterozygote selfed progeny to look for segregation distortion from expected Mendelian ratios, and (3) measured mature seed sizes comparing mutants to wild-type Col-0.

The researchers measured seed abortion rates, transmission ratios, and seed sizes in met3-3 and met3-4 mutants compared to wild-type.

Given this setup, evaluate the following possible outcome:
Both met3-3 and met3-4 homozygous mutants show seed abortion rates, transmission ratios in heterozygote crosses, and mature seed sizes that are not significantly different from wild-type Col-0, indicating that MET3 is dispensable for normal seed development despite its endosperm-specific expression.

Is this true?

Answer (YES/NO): YES